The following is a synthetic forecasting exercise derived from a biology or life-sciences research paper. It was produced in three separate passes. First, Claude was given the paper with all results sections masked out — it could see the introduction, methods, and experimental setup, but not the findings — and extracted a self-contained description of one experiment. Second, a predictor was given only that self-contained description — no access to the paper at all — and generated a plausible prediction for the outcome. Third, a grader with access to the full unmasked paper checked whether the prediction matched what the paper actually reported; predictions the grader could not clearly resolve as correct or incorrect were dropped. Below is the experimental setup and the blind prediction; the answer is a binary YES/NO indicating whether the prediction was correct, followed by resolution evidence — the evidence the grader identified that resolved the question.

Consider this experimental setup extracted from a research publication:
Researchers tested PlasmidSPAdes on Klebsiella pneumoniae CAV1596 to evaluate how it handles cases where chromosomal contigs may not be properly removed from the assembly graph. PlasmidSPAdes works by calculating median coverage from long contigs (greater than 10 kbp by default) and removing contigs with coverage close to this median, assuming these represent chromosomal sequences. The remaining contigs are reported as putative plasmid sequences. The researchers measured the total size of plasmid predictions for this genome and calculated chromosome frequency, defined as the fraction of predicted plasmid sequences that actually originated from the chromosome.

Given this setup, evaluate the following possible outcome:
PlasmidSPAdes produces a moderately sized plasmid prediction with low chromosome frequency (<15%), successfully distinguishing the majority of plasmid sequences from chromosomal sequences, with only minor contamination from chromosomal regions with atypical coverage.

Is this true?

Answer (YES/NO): NO